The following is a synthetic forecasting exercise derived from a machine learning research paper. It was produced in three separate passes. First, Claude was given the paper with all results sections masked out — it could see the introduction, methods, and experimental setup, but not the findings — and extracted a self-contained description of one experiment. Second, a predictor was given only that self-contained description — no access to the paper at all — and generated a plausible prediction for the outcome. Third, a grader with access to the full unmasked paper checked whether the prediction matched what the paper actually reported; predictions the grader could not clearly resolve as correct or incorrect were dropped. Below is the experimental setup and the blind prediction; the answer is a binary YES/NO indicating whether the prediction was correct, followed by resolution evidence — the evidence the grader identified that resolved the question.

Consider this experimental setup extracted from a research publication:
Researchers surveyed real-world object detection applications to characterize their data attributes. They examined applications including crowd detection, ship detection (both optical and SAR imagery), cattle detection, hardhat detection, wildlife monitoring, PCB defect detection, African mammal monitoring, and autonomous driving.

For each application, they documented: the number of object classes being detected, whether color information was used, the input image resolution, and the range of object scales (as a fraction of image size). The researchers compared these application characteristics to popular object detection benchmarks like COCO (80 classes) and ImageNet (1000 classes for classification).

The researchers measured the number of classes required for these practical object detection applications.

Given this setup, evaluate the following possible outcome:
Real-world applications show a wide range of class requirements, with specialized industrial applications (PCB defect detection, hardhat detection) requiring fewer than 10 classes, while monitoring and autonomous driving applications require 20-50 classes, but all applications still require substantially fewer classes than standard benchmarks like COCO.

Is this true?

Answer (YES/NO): NO